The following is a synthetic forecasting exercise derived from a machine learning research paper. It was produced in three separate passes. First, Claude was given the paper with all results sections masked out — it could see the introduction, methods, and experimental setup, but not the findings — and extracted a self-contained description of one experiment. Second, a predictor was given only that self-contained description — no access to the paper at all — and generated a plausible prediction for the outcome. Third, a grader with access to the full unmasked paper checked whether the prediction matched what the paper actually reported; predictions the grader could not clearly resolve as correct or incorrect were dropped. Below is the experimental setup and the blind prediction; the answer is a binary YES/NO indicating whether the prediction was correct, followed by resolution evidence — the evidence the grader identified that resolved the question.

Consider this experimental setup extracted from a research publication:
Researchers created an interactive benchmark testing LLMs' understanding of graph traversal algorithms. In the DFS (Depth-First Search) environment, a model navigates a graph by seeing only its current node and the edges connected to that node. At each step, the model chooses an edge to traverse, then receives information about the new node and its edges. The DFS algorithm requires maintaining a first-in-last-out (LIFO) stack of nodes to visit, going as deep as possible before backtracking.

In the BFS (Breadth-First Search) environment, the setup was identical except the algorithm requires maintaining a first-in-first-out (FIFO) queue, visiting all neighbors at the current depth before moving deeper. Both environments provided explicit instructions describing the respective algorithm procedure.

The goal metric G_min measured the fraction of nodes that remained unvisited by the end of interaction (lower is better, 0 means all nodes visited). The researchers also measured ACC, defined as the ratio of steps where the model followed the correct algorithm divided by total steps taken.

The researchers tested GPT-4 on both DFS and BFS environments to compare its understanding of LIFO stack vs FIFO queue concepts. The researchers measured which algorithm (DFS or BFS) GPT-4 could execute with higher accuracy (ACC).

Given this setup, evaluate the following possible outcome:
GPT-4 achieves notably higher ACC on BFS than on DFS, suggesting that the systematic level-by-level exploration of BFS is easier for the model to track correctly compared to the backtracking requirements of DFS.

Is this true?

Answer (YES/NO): NO